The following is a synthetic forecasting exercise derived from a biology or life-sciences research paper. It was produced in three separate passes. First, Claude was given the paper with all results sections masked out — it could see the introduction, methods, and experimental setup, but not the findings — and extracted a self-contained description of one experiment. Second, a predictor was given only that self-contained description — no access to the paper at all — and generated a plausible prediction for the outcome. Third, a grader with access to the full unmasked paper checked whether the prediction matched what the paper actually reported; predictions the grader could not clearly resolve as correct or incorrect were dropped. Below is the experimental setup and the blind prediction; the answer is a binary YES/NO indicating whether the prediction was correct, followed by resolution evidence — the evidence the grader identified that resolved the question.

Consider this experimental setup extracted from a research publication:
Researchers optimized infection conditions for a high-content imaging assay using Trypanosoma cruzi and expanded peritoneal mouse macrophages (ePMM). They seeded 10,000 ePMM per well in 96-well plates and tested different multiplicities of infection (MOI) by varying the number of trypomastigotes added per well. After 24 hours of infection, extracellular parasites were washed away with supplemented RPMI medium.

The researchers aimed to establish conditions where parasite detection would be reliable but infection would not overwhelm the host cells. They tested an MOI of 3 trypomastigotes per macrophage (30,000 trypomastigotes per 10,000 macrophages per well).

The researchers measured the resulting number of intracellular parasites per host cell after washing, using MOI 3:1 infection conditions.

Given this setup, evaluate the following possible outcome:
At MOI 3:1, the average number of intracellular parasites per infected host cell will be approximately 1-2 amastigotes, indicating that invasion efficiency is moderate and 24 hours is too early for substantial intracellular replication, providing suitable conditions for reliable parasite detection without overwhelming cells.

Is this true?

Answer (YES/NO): YES